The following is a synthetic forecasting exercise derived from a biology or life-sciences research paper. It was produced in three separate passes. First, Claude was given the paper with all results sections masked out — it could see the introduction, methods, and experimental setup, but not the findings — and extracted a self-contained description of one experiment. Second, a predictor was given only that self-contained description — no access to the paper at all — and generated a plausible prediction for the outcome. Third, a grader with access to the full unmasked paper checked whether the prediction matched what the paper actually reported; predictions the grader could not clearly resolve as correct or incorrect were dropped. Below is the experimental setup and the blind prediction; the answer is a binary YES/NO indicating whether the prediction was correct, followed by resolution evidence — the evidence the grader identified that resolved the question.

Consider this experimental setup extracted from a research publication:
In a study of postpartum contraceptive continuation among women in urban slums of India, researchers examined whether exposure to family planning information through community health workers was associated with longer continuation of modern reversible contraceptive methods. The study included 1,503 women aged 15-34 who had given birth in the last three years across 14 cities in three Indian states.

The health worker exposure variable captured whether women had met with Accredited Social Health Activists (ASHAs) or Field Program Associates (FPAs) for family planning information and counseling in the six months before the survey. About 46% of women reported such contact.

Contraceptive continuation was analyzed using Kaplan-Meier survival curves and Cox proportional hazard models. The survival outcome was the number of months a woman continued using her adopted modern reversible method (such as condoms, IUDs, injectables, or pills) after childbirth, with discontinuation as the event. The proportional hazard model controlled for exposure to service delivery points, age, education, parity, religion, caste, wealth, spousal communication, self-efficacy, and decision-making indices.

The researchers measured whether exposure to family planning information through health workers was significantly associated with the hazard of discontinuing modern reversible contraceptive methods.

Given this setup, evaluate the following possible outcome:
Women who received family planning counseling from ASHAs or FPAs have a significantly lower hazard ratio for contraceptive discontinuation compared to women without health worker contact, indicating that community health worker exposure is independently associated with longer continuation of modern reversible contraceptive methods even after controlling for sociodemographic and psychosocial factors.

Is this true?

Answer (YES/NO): NO